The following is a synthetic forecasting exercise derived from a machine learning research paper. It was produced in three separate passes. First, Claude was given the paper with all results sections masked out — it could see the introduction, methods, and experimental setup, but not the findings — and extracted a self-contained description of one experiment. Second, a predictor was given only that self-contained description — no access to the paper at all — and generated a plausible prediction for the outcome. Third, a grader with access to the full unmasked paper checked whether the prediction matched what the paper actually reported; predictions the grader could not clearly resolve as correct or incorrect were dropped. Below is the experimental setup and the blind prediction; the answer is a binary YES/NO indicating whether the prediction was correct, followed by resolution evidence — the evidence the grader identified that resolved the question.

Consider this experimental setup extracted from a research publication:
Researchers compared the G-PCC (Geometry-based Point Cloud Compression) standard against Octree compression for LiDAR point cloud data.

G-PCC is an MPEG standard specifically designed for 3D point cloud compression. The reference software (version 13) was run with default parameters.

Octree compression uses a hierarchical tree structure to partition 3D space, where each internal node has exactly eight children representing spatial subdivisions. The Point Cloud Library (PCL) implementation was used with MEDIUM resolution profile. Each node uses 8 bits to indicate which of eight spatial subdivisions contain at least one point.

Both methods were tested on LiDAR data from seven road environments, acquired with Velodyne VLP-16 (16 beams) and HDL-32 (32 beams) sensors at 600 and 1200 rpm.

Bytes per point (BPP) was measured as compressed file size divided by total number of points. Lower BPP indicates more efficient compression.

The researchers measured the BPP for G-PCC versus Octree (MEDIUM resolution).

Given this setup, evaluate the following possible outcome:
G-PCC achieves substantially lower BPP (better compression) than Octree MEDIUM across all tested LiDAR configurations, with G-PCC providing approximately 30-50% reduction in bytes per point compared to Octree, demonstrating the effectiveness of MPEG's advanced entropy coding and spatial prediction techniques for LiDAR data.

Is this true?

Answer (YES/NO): NO